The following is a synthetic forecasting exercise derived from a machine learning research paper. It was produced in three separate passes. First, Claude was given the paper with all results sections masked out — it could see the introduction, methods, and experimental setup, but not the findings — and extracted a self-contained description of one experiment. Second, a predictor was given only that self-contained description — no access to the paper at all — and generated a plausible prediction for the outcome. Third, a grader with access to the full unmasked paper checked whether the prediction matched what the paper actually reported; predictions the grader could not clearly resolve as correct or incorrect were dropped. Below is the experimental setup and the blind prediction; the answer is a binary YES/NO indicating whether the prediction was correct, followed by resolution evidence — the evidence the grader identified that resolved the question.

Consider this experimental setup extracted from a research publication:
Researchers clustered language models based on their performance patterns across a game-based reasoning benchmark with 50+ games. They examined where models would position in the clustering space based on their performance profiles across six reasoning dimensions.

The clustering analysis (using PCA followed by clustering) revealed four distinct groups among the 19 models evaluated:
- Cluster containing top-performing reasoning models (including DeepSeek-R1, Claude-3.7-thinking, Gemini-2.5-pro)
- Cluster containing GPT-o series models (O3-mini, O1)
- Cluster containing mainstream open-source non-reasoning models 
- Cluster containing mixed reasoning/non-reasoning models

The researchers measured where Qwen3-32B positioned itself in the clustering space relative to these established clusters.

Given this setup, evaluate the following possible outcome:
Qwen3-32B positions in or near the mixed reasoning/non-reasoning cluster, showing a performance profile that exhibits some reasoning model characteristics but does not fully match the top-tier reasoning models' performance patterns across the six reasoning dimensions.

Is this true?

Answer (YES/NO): NO